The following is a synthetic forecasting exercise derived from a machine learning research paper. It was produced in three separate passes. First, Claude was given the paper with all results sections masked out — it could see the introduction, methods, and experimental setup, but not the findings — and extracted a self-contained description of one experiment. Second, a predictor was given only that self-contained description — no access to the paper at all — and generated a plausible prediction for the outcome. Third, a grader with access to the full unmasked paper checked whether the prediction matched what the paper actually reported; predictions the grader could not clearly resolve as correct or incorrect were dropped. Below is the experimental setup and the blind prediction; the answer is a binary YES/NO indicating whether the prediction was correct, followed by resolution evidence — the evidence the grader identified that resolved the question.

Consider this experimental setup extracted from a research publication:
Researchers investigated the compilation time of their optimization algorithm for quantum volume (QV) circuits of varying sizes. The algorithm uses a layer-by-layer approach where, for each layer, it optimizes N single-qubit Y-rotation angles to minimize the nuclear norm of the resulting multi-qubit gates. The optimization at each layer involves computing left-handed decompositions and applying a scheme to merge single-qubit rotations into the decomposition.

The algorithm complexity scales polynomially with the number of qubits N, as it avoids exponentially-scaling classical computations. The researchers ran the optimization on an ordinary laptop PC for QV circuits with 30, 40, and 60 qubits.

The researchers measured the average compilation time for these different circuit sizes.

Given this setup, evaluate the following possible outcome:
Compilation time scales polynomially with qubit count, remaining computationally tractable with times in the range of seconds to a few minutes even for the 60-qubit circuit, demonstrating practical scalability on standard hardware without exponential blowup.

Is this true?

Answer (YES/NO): NO